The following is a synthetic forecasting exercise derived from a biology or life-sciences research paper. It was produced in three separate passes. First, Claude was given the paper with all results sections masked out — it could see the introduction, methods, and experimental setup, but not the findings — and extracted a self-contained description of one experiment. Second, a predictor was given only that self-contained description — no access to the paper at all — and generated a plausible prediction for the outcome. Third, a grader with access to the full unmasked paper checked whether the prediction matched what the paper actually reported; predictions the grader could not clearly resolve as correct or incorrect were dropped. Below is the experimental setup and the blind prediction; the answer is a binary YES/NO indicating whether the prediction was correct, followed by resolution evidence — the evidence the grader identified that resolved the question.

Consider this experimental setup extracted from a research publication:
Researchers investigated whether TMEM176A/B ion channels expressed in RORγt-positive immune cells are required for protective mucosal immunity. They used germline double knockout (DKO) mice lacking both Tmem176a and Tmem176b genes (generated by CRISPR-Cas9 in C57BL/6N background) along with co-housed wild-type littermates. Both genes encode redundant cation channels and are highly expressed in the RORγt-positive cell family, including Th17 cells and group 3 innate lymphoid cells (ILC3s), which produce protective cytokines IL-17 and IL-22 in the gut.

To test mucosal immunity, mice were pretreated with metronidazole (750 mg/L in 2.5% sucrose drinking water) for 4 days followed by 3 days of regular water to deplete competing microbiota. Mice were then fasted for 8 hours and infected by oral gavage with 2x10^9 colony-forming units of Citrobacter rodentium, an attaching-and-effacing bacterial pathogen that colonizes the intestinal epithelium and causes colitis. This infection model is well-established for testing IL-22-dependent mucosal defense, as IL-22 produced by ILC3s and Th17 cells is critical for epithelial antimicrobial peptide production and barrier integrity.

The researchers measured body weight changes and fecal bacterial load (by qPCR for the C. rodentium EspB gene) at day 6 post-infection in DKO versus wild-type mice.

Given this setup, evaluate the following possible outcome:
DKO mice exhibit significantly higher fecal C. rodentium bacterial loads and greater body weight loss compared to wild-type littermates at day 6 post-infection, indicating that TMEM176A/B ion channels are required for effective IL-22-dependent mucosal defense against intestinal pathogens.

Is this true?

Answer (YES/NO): NO